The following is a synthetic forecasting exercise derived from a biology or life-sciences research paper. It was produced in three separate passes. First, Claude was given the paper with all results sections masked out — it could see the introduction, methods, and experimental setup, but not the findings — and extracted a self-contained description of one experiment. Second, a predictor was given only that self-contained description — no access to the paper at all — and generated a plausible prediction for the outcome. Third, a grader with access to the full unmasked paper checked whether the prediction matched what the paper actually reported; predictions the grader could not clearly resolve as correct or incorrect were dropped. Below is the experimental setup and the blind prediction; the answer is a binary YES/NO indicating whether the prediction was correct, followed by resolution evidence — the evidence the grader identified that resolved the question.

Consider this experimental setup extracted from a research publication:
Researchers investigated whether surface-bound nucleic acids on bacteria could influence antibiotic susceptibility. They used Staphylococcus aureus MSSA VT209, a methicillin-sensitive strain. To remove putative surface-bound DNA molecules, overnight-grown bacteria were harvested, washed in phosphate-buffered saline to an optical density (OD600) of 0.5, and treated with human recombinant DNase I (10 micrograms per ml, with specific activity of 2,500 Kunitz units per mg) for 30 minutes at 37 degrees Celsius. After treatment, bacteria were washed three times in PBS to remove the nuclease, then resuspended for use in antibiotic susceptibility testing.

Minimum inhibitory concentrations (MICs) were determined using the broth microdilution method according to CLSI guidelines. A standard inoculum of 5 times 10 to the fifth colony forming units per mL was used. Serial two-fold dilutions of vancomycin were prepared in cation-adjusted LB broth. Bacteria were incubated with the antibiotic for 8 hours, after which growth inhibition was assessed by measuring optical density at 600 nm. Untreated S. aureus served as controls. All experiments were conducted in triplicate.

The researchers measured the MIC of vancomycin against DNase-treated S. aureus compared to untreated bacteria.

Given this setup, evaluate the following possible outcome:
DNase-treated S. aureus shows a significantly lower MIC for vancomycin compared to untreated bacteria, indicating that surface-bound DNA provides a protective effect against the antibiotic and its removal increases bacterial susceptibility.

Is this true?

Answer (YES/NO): NO